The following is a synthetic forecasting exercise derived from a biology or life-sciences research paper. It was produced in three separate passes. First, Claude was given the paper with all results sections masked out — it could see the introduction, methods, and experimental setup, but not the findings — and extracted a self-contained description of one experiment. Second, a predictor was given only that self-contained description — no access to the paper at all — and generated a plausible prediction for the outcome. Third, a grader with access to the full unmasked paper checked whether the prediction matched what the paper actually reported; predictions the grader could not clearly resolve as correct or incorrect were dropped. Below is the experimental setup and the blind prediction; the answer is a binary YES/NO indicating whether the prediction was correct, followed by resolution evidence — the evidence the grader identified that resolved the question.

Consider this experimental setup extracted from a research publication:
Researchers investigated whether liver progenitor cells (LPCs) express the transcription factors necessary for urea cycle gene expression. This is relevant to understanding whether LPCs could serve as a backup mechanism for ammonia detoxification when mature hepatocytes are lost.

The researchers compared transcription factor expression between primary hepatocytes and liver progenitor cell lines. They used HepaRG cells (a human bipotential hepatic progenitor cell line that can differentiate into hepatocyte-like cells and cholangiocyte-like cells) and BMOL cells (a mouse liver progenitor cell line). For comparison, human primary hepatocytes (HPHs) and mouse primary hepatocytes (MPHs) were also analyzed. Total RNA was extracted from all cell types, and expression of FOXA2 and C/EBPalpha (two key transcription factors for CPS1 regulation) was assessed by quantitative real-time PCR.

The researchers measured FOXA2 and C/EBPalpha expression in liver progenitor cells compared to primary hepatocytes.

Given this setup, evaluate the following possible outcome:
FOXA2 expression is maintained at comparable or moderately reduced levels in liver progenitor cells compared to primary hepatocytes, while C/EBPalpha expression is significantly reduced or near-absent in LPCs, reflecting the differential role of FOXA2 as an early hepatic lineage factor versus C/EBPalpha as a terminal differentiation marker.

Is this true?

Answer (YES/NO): YES